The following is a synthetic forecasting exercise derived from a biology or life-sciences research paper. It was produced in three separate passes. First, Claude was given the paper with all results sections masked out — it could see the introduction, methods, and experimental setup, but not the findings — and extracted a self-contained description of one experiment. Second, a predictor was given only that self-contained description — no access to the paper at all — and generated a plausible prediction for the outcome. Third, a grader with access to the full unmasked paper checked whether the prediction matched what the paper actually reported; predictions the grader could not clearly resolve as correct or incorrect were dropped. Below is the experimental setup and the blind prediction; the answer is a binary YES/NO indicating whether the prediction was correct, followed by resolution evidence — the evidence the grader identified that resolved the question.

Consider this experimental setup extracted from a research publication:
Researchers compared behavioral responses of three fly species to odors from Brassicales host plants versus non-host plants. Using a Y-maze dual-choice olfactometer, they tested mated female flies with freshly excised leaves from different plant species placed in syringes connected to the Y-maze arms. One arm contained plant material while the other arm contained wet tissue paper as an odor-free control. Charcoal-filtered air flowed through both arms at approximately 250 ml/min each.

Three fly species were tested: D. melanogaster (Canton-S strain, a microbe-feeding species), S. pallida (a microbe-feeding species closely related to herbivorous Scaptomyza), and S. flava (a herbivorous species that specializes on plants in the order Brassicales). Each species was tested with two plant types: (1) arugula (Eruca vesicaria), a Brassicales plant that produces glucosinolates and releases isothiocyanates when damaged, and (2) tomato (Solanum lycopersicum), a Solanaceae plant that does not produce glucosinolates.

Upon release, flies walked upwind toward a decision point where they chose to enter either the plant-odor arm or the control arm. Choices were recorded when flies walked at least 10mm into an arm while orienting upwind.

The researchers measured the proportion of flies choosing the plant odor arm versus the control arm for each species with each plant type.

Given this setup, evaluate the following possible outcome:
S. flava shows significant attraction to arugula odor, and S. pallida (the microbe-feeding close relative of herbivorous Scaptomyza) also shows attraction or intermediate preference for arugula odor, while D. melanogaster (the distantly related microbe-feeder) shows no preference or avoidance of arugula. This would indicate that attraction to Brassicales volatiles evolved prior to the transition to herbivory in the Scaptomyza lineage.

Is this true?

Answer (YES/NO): NO